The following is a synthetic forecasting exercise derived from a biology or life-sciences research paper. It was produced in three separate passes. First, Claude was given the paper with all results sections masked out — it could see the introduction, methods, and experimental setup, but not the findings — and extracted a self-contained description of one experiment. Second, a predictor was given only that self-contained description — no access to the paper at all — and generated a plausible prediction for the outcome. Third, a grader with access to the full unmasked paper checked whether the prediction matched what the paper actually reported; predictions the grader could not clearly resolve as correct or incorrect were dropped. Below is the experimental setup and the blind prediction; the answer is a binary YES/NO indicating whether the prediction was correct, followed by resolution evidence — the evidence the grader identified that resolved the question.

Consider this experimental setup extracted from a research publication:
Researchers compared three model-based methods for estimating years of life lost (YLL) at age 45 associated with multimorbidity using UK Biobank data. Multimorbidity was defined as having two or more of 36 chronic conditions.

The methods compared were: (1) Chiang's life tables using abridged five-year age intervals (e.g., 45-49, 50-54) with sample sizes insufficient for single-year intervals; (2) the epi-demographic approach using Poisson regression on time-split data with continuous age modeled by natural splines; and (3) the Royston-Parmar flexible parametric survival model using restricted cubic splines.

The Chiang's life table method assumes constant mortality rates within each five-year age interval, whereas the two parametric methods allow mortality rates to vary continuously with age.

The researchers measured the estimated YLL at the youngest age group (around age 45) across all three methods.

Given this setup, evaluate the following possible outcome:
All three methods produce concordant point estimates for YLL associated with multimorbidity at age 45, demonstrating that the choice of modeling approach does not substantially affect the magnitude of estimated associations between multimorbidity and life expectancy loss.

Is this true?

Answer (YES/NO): NO